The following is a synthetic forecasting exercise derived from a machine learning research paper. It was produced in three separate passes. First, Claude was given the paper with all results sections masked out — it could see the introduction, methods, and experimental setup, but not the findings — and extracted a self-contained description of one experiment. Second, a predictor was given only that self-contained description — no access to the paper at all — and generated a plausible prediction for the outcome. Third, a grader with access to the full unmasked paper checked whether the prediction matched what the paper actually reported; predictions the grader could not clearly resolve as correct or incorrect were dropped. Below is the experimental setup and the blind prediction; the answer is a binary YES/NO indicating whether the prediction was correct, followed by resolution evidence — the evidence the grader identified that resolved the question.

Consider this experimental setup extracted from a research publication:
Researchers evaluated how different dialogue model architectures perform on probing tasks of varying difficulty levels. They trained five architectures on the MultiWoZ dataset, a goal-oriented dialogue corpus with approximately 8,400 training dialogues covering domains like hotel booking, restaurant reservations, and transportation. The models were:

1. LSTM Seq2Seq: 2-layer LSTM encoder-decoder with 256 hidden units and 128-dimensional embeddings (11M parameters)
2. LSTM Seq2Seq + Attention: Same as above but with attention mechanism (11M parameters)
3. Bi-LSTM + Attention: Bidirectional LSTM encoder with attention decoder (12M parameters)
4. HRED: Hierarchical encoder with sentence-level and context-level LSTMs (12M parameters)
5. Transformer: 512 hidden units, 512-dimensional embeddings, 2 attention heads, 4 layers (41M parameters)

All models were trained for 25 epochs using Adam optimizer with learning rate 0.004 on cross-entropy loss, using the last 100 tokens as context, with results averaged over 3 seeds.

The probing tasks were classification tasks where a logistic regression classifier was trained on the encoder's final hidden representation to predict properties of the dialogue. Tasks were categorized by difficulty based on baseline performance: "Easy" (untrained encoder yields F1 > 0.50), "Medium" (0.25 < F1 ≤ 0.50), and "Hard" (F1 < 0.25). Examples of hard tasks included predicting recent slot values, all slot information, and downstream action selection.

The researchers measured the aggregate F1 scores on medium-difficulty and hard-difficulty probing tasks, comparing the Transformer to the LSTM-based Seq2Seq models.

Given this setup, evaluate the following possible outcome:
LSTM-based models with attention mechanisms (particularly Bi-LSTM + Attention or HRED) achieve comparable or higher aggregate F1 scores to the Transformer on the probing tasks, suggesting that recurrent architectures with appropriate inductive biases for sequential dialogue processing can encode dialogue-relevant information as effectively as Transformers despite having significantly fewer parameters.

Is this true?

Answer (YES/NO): NO